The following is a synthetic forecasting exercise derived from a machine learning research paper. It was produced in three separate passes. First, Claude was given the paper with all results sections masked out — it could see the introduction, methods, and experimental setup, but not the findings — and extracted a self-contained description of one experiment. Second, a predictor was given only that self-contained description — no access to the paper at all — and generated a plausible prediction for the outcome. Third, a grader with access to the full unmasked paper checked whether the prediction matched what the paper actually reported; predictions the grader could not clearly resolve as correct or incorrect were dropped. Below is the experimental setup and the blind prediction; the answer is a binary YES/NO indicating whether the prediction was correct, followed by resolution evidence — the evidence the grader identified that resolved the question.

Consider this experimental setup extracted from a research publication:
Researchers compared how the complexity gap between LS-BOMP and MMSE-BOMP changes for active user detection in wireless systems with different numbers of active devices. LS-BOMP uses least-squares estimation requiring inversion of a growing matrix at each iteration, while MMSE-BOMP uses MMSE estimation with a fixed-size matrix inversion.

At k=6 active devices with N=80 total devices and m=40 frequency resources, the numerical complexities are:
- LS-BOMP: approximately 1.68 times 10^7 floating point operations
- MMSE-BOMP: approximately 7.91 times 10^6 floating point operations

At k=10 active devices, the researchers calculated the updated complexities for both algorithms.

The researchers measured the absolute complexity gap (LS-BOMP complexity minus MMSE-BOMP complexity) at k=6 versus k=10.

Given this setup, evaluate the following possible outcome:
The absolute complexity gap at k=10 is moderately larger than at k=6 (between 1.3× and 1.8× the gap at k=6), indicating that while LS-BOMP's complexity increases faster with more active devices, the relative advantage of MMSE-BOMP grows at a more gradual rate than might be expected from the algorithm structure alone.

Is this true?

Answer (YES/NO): NO